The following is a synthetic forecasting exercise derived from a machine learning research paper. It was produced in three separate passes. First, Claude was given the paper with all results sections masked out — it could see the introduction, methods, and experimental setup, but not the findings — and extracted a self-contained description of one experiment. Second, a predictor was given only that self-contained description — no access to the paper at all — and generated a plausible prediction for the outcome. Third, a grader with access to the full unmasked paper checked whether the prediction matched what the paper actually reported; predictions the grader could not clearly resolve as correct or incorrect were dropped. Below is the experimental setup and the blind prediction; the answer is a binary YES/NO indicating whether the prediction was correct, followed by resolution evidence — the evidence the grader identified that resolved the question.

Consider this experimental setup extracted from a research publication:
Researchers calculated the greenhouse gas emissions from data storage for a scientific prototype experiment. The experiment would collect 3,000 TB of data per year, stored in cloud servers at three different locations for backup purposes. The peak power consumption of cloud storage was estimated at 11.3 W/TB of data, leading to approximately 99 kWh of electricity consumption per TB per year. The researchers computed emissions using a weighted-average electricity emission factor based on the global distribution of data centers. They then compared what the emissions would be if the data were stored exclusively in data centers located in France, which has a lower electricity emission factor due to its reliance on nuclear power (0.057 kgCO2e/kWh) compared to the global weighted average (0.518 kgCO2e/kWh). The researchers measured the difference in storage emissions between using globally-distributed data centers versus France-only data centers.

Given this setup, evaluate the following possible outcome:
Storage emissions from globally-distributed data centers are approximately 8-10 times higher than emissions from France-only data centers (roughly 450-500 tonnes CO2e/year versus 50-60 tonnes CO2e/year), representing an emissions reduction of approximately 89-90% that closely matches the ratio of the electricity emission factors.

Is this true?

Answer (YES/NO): NO